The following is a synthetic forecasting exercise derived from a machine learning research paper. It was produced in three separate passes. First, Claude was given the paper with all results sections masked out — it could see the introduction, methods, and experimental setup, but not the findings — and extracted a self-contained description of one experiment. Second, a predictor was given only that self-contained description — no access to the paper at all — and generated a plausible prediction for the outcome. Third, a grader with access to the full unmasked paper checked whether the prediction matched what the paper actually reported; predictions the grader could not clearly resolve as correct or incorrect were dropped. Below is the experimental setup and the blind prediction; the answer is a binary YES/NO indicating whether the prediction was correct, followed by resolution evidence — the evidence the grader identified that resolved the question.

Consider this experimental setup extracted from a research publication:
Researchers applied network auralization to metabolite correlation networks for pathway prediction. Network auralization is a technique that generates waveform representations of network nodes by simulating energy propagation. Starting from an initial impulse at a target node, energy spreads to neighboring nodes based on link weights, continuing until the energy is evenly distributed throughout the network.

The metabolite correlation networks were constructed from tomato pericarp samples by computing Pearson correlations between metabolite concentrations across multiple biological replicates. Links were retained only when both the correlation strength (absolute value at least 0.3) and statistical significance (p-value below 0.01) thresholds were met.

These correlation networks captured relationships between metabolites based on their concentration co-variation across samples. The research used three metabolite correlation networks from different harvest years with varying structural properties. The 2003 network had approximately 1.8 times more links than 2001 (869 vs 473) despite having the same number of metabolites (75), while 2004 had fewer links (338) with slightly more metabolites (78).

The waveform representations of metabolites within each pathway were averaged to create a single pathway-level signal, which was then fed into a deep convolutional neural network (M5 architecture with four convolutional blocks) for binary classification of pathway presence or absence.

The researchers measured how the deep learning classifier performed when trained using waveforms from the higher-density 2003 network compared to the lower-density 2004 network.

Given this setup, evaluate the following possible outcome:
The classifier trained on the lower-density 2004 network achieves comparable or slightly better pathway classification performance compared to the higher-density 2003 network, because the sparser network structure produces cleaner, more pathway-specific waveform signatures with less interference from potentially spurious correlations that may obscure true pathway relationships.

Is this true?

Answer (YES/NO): YES